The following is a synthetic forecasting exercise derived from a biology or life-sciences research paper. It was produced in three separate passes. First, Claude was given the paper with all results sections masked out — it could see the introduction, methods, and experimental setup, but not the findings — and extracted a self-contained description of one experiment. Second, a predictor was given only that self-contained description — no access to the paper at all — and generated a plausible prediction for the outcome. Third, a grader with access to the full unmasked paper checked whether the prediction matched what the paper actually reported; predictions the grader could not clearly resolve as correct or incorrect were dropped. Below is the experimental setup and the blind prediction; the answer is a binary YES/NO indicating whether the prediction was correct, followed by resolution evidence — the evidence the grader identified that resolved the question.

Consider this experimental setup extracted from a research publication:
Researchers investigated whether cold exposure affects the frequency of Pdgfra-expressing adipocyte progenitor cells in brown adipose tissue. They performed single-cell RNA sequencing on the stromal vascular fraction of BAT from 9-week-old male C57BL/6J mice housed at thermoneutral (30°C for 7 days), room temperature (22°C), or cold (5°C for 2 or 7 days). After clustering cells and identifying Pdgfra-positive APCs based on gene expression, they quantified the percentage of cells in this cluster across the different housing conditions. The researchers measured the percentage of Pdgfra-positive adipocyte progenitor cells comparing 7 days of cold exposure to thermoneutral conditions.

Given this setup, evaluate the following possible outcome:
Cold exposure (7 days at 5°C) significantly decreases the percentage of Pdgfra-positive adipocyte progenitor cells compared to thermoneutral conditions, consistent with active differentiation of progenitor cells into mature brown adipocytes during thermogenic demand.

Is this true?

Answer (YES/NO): NO